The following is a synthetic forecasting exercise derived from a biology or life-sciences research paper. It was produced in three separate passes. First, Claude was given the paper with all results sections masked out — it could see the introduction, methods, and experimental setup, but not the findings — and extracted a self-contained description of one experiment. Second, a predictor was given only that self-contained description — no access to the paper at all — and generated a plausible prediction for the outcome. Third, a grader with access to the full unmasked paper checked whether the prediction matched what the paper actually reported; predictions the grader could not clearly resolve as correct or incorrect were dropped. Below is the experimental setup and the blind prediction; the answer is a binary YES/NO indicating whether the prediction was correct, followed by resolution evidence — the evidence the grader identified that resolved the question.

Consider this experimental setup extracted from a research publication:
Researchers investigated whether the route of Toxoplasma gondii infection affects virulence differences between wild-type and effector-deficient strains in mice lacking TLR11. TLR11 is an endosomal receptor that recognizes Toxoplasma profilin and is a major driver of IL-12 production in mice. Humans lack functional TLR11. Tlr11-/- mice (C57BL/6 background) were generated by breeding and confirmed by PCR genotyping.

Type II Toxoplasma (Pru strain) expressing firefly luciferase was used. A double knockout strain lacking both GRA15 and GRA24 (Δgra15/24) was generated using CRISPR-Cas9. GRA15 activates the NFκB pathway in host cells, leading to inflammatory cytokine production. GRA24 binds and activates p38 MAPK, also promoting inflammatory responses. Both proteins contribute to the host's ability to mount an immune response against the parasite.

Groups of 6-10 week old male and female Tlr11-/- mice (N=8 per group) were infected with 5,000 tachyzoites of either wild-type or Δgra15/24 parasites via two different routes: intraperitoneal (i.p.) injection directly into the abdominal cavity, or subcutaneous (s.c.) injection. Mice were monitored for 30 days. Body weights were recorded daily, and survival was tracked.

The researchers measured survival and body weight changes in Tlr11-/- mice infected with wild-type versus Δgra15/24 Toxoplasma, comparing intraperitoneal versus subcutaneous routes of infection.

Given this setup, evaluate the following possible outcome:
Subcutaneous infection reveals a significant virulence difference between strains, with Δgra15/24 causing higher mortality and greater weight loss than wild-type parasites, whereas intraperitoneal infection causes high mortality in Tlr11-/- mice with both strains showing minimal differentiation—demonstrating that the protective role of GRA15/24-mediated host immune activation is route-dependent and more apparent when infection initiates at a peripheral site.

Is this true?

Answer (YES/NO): YES